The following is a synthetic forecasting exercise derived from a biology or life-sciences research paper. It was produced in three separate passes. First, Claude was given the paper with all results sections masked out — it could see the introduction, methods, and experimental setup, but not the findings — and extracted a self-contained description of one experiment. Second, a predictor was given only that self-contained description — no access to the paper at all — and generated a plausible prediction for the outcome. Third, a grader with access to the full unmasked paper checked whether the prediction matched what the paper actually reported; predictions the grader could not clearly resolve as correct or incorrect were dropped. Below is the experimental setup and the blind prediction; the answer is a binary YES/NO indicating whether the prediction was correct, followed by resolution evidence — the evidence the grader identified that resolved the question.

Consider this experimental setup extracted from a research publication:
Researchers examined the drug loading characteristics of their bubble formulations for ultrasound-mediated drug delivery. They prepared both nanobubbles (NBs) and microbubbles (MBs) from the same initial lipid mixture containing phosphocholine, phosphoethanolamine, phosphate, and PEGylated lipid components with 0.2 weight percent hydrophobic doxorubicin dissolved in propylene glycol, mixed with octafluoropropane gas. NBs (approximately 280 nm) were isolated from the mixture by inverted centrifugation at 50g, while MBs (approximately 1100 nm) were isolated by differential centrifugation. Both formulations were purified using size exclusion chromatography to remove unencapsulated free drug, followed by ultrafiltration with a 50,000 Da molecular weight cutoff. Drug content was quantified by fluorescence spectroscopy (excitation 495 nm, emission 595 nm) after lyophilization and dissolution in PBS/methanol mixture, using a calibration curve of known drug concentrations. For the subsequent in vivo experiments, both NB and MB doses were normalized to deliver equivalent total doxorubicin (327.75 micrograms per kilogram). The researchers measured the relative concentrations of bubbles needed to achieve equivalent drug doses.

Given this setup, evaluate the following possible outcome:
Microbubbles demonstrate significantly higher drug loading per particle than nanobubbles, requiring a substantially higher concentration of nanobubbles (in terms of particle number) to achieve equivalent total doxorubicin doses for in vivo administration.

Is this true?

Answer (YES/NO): YES